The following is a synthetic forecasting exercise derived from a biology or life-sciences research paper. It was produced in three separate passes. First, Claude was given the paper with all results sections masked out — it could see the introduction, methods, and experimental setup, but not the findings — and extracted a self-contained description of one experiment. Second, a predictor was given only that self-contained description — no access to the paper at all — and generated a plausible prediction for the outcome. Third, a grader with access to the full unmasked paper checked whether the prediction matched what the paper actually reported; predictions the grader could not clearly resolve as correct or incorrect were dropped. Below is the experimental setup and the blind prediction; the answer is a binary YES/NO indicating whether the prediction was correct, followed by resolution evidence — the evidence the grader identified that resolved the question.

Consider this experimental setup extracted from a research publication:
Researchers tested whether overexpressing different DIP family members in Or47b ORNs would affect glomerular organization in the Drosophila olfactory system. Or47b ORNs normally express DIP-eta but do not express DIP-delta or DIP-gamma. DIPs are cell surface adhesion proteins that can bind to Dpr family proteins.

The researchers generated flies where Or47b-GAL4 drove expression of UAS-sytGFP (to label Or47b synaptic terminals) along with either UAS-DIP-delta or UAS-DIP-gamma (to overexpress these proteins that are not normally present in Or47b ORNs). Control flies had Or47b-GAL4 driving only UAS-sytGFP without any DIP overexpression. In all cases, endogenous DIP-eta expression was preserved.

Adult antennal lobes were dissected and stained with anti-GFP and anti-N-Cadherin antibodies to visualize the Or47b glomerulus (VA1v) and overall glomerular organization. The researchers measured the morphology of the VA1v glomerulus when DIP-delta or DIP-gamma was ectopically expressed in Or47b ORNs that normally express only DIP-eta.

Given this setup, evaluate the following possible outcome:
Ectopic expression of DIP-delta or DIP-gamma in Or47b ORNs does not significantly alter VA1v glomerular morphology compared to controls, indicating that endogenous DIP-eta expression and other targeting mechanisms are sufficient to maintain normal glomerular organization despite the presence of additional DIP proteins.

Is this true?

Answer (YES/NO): YES